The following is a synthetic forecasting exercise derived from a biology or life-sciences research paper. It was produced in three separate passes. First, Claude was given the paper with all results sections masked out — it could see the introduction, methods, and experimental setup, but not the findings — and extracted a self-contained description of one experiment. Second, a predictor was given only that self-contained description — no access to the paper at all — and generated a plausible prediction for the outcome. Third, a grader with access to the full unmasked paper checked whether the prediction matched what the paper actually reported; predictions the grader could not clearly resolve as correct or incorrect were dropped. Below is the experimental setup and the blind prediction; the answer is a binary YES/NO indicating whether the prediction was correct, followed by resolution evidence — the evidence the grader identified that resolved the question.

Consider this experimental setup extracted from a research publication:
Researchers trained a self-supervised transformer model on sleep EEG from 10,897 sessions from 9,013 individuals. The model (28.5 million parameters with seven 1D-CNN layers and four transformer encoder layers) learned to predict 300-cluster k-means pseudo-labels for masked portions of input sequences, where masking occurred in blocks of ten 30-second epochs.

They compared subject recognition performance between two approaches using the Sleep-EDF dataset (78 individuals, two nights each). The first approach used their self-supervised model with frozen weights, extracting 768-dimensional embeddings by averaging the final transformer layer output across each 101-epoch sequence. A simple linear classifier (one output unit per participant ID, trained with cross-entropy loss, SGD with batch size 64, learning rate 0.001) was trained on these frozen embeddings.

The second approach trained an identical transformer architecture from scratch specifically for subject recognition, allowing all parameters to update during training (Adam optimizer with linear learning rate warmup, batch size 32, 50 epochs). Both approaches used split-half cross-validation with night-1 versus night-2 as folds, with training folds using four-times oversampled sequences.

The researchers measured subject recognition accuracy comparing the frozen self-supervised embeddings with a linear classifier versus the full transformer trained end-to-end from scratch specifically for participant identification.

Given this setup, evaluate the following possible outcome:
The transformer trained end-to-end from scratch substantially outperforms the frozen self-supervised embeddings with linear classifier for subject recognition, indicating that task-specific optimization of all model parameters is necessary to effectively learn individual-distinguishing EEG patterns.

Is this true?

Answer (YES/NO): NO